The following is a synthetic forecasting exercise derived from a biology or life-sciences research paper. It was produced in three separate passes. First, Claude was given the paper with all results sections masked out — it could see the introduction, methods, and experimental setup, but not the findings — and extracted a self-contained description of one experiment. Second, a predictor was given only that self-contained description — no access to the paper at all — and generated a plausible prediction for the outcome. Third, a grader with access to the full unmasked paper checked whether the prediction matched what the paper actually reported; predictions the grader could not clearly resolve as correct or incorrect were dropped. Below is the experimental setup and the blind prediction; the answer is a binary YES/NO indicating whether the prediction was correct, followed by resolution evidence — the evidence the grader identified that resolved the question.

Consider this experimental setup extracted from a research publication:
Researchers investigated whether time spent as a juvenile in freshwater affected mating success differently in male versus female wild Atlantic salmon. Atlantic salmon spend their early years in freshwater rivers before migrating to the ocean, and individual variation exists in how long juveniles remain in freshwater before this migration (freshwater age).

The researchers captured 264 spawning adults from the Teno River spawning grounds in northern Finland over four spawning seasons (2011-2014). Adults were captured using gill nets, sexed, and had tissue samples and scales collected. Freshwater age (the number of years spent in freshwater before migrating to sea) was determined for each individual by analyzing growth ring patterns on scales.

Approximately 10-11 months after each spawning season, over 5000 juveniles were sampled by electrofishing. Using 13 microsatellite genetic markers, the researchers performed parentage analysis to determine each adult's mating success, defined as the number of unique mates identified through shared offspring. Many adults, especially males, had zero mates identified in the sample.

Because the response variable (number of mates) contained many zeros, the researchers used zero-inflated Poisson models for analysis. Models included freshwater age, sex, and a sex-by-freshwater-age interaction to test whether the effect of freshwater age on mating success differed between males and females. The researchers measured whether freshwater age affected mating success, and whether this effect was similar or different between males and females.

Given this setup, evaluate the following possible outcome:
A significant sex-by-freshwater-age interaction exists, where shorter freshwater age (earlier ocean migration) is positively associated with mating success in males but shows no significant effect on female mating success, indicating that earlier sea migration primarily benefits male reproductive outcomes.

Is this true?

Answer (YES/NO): NO